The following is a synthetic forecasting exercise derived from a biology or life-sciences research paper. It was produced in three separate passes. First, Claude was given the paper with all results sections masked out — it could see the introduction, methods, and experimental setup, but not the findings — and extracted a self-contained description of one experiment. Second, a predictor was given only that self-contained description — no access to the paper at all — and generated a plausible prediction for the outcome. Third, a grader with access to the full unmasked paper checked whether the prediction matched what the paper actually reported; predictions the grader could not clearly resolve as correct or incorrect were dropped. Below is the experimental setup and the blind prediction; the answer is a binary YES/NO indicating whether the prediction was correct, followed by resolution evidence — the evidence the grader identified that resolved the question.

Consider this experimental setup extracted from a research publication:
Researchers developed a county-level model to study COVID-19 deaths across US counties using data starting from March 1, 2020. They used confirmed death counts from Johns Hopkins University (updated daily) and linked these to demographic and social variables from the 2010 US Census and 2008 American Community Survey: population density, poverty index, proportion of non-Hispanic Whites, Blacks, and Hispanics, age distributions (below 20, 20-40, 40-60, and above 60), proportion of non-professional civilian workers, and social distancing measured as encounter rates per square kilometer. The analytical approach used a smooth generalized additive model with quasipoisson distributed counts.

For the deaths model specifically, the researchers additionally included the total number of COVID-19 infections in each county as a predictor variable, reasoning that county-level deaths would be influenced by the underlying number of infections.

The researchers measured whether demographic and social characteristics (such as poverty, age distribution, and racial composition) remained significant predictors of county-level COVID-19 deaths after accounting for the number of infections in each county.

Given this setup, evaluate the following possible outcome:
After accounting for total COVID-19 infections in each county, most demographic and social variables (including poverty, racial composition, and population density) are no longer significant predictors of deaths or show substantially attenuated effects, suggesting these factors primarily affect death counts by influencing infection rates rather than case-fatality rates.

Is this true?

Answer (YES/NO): NO